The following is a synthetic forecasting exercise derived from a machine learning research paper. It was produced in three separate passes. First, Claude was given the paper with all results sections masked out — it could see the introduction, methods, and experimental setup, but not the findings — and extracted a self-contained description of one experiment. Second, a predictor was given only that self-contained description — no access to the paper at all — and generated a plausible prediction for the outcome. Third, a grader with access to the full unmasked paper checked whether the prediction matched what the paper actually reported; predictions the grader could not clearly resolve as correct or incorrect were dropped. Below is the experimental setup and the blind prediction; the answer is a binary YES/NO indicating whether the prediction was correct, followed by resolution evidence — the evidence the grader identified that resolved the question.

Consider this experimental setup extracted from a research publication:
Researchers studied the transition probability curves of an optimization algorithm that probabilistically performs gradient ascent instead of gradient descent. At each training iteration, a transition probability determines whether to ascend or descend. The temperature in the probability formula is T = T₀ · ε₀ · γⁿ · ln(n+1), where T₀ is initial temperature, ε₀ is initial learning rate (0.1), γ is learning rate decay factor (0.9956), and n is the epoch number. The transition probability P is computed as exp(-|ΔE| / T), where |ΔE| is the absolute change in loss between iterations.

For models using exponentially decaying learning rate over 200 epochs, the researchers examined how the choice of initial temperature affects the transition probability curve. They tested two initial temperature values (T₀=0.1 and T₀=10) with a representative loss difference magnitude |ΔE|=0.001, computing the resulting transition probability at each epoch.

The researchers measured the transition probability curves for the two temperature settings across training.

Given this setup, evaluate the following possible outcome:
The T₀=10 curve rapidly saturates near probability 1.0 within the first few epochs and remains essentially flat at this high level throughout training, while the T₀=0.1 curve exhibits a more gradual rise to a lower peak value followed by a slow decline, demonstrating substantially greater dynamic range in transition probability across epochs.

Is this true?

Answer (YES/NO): NO